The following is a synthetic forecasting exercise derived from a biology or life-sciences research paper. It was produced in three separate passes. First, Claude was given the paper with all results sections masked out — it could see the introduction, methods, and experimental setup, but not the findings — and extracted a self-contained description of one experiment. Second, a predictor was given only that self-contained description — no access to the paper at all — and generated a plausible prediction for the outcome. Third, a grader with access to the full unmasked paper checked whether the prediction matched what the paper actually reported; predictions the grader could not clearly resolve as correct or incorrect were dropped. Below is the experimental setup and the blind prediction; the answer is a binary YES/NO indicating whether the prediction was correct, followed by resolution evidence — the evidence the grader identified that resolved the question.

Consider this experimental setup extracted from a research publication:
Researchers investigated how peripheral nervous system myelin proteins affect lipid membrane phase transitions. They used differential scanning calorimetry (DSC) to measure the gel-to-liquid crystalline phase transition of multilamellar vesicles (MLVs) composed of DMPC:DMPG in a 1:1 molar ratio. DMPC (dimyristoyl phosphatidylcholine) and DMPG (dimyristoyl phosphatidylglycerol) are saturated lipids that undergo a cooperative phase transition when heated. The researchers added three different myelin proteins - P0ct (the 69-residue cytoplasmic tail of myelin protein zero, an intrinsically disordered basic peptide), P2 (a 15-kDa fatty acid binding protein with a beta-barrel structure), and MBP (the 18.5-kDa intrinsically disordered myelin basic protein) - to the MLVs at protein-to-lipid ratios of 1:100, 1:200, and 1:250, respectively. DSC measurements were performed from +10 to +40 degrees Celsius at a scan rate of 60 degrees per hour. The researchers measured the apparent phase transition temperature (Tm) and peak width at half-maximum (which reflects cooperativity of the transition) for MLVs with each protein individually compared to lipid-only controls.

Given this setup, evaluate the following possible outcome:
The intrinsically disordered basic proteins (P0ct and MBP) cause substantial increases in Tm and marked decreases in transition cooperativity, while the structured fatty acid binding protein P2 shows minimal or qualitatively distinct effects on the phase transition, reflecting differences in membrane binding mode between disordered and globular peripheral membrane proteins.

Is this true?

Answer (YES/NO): NO